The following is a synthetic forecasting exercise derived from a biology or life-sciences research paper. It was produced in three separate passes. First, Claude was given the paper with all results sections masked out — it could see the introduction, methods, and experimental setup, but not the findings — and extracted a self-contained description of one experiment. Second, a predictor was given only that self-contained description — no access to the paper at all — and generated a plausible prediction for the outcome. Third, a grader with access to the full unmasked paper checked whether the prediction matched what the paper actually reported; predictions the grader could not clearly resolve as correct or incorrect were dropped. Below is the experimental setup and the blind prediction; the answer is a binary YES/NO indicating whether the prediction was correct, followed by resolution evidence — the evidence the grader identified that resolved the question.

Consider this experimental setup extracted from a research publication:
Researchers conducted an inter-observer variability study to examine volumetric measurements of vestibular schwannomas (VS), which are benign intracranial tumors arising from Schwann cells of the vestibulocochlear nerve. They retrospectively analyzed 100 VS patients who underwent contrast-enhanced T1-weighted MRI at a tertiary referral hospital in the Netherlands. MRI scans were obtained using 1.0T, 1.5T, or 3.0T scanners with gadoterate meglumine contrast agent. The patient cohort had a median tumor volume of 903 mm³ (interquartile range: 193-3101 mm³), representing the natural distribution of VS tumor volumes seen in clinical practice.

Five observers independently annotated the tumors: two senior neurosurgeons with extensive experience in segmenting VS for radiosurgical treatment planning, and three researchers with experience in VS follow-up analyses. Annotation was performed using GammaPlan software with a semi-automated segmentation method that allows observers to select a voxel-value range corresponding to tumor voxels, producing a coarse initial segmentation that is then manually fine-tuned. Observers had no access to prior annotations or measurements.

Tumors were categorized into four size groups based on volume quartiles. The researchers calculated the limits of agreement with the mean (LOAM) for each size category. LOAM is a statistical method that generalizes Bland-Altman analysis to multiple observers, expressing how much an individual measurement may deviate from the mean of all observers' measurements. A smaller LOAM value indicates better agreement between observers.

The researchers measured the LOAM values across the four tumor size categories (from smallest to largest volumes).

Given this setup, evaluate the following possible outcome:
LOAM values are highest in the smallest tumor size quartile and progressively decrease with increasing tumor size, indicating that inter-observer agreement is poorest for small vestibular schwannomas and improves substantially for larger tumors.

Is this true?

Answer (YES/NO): YES